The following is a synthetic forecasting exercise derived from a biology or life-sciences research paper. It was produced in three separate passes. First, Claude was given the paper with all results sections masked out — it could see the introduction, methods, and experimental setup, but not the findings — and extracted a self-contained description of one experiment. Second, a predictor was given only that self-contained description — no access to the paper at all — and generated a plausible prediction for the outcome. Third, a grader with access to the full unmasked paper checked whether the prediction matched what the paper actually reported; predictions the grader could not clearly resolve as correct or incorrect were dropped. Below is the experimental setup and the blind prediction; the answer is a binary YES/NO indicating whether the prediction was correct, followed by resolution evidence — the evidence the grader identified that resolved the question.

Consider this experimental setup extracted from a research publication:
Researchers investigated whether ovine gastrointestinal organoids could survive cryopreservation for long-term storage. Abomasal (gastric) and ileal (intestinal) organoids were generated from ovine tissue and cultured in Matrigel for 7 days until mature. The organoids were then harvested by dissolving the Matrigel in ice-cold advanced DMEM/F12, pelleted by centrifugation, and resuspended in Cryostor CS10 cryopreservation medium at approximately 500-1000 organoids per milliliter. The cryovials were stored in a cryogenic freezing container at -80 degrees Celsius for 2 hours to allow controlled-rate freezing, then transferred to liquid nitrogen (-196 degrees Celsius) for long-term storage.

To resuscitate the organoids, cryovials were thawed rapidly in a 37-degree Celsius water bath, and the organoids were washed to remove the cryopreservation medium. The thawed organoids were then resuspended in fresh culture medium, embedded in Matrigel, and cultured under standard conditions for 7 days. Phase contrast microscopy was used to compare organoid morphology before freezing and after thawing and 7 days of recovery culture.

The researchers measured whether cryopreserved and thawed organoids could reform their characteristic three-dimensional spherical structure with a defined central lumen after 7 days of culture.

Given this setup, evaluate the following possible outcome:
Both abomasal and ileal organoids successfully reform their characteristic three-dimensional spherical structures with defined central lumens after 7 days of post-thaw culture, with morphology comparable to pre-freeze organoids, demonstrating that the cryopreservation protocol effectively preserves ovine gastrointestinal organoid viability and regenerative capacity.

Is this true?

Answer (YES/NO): NO